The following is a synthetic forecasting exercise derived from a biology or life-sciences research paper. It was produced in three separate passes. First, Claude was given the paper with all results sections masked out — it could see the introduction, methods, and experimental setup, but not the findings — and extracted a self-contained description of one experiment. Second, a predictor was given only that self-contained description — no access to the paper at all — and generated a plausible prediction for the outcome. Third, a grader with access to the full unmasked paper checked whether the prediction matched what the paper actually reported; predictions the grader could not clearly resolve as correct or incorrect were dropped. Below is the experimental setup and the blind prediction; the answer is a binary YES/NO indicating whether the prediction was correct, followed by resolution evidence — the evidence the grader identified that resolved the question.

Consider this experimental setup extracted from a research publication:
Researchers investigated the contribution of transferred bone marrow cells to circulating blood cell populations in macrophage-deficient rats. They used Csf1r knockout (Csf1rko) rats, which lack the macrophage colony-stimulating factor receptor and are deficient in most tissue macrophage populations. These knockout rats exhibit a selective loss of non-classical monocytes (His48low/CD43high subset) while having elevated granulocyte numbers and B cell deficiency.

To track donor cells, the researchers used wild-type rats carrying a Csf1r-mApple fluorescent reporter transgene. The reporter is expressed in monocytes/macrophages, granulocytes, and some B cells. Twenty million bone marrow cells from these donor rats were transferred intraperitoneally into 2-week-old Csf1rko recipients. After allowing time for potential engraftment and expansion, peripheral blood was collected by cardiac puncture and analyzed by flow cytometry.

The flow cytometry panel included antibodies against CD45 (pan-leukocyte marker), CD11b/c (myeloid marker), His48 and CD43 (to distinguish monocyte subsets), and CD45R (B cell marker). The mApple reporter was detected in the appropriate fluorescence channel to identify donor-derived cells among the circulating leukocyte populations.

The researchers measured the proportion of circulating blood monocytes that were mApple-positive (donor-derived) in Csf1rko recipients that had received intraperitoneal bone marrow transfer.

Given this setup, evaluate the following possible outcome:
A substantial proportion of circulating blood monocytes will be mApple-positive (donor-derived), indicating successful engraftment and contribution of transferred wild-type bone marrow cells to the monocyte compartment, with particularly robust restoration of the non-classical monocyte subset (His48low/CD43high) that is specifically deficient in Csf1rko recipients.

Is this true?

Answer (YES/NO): NO